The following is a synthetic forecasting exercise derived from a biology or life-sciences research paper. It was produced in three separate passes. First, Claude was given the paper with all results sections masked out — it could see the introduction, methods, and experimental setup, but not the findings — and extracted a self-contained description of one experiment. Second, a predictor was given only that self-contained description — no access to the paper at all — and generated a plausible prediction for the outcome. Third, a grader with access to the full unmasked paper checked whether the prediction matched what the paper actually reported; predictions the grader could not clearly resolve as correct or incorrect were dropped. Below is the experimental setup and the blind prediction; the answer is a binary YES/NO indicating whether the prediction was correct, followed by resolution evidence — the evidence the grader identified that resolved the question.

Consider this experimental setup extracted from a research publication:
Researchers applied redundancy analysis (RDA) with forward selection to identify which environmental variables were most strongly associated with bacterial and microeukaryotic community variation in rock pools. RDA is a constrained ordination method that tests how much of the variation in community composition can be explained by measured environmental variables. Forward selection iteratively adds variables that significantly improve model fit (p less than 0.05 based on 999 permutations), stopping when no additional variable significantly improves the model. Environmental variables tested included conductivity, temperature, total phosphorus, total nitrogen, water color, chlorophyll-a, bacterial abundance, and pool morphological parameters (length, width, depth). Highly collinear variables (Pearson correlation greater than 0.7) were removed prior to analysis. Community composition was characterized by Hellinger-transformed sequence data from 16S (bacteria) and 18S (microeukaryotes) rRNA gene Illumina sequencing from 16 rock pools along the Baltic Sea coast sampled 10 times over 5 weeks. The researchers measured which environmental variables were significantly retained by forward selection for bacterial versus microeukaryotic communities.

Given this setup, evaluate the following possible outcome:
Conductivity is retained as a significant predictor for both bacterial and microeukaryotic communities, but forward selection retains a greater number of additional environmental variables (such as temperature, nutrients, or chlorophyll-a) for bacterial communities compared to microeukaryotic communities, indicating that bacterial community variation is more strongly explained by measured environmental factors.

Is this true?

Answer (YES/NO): NO